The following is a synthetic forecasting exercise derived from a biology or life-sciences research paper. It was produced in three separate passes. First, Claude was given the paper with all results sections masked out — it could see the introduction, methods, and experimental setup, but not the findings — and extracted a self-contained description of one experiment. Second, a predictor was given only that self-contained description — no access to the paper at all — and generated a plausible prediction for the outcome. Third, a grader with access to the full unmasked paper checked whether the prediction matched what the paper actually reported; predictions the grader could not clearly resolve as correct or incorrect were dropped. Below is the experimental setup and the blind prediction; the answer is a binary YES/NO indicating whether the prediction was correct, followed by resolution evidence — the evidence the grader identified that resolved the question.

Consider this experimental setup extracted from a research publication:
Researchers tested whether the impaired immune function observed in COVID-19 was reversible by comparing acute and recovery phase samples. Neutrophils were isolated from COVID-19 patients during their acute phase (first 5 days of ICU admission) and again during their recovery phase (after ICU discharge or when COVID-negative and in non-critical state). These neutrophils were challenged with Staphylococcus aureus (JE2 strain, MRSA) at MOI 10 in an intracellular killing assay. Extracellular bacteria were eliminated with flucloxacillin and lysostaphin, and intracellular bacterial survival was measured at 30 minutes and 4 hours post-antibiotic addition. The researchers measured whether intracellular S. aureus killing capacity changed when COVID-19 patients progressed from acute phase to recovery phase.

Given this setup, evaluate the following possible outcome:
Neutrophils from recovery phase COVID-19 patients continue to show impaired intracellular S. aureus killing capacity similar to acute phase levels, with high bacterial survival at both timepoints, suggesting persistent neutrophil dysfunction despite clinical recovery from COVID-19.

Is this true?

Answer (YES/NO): NO